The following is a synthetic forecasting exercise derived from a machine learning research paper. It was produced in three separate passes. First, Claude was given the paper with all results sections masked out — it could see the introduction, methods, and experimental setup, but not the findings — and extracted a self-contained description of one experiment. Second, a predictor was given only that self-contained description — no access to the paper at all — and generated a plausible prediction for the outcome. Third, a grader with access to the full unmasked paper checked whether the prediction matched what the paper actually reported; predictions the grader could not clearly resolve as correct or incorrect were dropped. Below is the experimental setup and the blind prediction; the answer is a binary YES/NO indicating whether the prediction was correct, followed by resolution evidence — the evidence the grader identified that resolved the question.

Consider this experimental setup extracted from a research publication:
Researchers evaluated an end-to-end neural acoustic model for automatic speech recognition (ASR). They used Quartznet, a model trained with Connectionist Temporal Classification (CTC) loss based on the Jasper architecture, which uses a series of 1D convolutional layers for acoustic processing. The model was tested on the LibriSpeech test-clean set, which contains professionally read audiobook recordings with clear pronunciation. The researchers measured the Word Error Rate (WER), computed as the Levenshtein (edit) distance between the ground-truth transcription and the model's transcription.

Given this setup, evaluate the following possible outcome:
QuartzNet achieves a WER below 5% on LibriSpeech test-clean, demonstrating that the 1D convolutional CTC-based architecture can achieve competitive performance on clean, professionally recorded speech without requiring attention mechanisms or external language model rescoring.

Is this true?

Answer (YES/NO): NO